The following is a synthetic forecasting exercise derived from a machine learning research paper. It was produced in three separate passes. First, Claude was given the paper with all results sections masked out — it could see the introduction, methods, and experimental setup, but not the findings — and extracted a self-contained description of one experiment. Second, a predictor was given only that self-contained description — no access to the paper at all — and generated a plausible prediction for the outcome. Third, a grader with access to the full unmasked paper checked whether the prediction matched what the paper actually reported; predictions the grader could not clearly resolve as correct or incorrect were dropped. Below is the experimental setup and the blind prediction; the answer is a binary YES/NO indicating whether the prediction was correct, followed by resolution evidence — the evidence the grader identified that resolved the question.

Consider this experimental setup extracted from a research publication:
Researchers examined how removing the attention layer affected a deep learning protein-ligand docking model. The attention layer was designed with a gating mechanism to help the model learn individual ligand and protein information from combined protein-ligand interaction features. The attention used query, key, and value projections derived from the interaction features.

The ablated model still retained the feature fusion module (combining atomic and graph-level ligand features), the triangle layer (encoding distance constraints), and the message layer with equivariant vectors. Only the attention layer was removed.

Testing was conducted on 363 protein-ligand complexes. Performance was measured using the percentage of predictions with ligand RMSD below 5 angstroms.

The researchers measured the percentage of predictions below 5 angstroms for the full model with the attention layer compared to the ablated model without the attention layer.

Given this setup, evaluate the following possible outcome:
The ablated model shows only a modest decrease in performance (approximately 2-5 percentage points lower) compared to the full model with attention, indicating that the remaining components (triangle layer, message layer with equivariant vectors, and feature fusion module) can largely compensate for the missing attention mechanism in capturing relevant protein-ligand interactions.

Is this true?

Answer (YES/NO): YES